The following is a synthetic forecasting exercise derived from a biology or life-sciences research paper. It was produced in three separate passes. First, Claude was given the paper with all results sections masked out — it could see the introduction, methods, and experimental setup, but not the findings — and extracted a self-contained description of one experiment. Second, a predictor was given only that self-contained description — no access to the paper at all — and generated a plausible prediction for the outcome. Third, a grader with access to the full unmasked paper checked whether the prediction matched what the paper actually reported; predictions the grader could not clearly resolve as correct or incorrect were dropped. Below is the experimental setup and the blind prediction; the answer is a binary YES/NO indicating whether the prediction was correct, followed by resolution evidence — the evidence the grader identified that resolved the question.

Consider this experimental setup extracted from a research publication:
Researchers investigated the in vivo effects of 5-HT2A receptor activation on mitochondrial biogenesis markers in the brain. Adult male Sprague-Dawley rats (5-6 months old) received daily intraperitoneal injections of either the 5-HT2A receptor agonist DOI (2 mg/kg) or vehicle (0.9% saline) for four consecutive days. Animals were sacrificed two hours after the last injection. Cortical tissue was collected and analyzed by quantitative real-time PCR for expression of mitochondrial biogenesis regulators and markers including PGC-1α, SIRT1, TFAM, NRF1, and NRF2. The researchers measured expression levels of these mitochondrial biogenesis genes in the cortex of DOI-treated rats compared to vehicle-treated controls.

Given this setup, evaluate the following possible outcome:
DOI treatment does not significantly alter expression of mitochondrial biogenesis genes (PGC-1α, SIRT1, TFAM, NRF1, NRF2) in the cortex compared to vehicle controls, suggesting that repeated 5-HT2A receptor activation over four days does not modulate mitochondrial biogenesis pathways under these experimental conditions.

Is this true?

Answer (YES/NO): NO